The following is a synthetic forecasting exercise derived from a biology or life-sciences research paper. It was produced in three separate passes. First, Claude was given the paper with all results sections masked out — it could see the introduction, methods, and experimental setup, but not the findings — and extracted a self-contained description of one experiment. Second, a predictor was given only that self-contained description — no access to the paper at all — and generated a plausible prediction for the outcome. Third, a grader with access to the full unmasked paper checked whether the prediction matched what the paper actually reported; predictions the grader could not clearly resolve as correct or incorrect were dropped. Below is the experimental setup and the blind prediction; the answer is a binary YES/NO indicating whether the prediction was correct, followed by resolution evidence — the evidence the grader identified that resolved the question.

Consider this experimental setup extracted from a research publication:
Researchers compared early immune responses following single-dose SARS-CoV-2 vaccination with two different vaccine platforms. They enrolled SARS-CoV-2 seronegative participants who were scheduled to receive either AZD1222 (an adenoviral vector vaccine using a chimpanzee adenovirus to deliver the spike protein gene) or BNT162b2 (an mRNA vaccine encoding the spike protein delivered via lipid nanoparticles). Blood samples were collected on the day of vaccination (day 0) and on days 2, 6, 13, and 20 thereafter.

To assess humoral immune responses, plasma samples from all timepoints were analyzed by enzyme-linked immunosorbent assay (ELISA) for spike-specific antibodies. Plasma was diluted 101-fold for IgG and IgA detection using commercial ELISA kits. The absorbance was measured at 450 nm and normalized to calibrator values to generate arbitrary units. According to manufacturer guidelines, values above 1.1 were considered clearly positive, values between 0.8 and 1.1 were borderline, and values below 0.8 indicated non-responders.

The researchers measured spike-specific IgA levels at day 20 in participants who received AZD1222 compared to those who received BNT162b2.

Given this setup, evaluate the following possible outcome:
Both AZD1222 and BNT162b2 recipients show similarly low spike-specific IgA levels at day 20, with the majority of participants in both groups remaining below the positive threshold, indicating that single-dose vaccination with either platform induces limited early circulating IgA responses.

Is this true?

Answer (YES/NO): NO